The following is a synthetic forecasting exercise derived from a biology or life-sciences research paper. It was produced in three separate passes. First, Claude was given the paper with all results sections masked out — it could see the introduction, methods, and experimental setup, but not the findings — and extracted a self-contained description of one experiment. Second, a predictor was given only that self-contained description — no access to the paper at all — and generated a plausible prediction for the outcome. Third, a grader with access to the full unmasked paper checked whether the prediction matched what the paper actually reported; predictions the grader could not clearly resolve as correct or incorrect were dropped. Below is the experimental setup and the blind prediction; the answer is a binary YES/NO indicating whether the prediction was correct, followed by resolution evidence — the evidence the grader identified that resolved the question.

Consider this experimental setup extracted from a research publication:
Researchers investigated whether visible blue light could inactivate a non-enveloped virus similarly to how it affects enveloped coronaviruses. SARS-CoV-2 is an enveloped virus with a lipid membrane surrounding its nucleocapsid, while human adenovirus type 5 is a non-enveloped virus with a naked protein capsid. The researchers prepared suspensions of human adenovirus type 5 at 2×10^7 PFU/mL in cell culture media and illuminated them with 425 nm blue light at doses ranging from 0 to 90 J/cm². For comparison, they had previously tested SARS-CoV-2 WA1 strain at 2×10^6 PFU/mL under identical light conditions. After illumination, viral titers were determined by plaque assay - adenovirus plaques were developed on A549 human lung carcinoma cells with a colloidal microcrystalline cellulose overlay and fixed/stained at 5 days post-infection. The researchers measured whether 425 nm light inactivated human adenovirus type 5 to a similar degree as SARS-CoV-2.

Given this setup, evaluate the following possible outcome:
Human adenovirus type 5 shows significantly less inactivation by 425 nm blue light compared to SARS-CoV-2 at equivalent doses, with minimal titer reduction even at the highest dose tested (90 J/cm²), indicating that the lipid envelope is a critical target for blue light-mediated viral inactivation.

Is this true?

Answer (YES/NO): YES